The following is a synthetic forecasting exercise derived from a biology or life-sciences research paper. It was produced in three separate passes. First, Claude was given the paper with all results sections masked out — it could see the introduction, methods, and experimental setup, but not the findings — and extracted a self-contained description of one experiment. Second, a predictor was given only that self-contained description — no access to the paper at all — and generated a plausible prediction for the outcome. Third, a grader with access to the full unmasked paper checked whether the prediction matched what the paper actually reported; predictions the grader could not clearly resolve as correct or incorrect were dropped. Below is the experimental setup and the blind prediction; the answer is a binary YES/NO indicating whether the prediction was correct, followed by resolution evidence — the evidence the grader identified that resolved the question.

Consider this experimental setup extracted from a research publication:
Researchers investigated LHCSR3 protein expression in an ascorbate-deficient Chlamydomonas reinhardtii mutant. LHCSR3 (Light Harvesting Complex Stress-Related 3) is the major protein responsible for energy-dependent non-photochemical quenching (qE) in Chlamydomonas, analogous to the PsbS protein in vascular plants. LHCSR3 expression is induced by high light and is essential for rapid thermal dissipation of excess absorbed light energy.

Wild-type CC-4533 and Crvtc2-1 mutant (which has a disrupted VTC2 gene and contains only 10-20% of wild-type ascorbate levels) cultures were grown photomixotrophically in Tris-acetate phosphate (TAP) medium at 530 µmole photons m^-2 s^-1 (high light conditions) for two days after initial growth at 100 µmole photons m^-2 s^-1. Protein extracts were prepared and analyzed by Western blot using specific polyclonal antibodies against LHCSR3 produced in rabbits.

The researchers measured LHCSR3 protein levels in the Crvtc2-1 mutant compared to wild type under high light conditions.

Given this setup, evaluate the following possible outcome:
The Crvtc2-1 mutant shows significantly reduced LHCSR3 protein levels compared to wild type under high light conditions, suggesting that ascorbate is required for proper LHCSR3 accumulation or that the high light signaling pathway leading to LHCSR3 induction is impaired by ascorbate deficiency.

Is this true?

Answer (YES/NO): NO